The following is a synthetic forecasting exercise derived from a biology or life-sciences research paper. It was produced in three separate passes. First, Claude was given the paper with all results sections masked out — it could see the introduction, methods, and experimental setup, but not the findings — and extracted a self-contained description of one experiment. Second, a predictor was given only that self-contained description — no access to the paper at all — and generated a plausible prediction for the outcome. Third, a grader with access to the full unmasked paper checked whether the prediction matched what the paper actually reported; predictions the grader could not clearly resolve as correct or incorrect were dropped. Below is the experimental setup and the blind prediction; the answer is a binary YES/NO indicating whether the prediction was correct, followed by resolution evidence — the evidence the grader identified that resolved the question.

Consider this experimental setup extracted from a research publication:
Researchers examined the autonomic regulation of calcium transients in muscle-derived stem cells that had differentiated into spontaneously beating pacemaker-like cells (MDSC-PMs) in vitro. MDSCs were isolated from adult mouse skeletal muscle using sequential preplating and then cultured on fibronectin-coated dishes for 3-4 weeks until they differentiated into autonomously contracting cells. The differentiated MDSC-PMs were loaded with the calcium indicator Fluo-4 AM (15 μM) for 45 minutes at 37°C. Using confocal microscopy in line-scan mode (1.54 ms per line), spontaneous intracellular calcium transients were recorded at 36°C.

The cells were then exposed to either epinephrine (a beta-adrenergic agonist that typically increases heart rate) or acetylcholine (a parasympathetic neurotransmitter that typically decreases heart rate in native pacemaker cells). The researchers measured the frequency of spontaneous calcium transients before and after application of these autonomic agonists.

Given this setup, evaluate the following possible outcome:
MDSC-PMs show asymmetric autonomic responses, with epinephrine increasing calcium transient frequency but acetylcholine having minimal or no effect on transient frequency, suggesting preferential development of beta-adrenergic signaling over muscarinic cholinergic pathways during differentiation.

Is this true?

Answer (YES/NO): NO